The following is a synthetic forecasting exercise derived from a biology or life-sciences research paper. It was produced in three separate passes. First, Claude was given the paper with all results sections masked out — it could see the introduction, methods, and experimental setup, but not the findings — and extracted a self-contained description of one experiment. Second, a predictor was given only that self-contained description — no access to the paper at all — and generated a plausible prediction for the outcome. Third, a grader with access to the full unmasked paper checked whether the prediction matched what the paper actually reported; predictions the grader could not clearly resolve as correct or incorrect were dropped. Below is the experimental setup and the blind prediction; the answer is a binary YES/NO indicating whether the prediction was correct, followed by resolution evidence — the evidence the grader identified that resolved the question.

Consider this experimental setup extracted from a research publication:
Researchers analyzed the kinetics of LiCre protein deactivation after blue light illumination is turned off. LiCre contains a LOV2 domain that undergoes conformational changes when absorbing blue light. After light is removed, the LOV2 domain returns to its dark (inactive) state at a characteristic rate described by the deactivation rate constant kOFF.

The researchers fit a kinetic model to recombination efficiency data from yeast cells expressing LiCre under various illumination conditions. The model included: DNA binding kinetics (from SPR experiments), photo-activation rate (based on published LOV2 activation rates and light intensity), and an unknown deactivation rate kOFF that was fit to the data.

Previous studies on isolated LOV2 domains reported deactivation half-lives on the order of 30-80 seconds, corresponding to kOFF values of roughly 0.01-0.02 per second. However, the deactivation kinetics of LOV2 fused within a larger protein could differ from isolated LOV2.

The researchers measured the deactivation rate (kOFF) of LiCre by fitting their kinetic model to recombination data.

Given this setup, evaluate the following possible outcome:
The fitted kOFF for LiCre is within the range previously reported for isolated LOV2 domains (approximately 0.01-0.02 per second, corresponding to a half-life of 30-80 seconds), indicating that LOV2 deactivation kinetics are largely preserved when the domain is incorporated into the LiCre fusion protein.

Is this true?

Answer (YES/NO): NO